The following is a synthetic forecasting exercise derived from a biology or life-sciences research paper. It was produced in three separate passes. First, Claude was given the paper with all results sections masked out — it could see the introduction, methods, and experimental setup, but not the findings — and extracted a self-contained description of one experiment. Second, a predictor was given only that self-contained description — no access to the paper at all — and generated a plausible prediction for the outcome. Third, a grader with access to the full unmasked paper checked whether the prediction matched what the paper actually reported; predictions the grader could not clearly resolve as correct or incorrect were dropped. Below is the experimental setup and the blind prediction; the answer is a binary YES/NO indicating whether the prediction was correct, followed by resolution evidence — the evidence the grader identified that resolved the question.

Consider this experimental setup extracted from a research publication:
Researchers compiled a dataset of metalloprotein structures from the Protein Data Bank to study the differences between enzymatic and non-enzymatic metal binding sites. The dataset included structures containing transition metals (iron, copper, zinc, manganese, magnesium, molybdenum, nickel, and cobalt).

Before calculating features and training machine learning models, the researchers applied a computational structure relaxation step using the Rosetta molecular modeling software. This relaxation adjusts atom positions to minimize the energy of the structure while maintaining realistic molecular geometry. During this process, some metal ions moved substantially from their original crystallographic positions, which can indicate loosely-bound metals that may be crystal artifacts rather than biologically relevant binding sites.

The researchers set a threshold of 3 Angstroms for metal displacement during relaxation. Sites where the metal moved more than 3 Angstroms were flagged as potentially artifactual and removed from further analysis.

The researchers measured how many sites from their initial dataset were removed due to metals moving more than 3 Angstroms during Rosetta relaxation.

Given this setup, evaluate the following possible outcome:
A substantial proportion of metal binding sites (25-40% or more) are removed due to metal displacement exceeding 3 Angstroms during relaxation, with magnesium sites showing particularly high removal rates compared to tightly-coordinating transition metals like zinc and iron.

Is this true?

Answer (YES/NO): NO